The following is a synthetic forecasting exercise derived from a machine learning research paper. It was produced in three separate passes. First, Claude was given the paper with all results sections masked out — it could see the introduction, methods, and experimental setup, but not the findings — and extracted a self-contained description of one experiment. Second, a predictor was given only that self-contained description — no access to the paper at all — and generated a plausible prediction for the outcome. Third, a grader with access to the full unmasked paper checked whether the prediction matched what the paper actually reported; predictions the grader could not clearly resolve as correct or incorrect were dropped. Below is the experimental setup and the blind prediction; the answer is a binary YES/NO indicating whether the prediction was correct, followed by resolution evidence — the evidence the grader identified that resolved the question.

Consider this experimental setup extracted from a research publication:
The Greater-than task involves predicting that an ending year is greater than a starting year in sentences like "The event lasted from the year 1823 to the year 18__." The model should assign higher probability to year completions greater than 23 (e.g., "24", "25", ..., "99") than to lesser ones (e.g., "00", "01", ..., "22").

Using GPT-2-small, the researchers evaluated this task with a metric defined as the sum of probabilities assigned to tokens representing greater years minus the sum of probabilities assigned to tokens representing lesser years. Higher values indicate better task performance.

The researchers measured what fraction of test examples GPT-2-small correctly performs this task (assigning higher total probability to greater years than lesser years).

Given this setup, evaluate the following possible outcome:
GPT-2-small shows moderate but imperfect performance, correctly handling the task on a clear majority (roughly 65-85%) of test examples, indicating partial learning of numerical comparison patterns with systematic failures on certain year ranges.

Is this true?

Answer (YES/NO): NO